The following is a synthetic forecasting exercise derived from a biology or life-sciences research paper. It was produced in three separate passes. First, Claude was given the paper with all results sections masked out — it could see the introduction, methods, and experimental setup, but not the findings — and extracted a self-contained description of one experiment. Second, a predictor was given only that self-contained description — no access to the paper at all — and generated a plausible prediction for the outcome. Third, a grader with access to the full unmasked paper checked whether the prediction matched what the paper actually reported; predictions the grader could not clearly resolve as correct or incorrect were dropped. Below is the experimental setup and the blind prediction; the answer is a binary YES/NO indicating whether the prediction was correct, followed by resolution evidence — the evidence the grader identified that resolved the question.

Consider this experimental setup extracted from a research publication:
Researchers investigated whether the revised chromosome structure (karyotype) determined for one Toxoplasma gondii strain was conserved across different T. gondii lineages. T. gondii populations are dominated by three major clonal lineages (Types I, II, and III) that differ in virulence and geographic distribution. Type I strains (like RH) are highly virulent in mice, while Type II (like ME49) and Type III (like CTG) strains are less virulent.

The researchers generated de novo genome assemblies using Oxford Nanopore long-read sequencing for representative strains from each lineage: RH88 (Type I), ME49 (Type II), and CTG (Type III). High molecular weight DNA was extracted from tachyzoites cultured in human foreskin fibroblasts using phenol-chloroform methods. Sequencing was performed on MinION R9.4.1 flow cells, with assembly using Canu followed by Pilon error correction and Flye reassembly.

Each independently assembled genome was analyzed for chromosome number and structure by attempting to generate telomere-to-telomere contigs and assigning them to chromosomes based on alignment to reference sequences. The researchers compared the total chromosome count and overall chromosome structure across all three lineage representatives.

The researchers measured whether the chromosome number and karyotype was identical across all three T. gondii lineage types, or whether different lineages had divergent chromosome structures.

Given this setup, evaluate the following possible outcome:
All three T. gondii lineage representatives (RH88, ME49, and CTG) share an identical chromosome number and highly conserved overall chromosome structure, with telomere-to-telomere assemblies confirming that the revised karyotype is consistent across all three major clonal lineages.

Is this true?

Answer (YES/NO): YES